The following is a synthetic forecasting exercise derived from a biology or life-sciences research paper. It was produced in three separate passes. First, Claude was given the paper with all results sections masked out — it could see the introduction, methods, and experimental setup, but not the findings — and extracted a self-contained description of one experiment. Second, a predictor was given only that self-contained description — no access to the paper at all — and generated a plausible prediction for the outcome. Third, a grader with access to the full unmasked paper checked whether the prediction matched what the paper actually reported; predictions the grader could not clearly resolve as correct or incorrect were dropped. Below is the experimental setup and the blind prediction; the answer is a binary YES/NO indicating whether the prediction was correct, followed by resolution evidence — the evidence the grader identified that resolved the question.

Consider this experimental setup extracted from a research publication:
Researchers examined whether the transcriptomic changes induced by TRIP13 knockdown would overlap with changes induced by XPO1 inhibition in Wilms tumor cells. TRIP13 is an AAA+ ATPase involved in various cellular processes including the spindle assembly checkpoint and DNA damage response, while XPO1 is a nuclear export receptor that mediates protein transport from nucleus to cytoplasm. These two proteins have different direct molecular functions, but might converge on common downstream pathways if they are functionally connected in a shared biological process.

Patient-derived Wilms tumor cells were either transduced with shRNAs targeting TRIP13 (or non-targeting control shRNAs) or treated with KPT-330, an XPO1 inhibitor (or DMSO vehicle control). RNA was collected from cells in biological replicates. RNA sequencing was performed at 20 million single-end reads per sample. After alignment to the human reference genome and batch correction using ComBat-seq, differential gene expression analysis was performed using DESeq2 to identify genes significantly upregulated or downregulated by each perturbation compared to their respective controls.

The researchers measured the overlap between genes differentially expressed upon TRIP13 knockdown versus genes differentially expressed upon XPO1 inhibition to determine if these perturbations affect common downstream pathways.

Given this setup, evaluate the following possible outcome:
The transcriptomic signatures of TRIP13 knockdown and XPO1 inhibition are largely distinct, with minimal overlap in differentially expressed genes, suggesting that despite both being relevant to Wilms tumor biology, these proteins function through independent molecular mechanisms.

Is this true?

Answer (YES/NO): NO